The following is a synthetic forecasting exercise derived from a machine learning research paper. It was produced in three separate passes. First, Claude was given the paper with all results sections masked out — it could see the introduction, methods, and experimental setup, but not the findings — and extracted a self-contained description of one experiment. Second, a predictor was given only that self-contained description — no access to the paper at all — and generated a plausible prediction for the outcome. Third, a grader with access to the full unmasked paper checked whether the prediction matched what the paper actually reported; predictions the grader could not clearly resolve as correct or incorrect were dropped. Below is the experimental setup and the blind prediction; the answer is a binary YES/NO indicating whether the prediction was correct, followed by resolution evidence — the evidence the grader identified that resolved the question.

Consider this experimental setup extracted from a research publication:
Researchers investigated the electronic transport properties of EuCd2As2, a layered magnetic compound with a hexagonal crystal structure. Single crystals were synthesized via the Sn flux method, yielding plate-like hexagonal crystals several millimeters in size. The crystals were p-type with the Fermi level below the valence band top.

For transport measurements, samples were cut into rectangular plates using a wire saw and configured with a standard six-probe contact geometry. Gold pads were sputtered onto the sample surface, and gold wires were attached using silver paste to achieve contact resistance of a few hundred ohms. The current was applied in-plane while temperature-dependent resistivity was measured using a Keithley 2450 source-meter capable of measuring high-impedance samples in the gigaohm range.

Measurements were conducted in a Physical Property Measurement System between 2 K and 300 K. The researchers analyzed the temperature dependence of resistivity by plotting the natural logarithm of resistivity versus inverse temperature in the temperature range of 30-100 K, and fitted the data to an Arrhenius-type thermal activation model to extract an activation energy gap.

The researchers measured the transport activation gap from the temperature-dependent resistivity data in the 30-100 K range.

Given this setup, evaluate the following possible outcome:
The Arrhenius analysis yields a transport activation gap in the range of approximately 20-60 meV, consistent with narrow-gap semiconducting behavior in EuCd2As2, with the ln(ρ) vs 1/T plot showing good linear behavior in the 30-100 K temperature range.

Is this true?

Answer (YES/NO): YES